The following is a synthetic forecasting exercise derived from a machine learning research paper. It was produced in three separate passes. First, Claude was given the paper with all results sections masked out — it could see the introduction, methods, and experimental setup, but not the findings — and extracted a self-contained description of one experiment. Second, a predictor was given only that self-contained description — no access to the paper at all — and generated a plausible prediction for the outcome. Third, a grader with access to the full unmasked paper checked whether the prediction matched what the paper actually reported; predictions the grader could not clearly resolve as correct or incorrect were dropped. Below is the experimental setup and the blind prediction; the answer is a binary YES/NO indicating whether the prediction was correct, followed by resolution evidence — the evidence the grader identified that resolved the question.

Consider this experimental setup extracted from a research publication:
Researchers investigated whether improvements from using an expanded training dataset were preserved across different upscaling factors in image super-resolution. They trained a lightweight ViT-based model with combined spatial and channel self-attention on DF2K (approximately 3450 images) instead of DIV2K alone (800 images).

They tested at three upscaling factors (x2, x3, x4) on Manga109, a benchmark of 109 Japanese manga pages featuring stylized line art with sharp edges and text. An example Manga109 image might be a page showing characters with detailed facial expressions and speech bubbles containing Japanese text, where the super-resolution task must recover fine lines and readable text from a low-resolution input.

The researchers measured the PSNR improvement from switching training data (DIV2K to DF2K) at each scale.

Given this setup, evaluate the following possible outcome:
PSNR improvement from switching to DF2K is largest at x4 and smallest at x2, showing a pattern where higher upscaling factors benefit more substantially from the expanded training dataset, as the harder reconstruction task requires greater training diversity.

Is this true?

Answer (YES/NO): YES